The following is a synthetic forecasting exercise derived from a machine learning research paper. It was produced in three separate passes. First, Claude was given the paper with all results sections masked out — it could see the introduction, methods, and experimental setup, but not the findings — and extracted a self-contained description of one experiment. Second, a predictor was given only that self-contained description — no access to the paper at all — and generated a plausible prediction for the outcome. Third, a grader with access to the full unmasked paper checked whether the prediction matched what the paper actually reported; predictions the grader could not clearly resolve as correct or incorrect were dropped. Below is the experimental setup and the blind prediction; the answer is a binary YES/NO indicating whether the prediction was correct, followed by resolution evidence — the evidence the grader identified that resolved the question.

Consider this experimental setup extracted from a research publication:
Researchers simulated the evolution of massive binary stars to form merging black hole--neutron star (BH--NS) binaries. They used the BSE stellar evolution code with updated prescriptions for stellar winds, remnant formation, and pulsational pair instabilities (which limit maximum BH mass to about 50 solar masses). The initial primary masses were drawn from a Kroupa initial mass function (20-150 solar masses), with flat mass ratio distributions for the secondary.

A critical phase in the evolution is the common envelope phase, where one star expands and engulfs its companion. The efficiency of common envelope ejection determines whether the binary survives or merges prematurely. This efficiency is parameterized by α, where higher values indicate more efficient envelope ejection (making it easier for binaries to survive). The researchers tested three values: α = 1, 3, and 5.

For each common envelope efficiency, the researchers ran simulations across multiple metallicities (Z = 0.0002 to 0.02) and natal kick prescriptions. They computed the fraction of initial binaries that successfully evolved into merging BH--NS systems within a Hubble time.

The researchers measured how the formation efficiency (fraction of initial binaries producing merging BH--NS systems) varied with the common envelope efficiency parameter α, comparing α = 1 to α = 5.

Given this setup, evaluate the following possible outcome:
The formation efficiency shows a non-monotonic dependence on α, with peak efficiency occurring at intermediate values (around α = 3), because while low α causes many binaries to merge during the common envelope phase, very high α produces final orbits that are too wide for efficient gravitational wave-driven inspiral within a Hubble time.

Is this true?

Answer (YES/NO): NO